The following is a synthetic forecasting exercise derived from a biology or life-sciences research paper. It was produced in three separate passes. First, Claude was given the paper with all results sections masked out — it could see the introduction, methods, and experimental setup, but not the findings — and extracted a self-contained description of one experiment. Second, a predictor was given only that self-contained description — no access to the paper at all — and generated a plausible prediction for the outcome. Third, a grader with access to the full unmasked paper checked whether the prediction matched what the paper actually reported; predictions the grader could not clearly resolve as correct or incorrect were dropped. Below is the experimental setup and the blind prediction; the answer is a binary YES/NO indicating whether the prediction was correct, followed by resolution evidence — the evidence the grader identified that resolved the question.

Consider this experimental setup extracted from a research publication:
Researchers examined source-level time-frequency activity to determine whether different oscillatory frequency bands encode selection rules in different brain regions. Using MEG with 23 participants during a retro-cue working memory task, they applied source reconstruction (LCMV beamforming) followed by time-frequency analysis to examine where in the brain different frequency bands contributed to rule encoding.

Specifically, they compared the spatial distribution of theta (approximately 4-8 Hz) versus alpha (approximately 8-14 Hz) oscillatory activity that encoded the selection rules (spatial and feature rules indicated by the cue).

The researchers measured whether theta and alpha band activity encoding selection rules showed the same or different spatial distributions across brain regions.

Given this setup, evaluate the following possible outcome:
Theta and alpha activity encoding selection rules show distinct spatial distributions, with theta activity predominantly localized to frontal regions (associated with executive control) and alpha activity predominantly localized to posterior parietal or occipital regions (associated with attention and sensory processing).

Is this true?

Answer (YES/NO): NO